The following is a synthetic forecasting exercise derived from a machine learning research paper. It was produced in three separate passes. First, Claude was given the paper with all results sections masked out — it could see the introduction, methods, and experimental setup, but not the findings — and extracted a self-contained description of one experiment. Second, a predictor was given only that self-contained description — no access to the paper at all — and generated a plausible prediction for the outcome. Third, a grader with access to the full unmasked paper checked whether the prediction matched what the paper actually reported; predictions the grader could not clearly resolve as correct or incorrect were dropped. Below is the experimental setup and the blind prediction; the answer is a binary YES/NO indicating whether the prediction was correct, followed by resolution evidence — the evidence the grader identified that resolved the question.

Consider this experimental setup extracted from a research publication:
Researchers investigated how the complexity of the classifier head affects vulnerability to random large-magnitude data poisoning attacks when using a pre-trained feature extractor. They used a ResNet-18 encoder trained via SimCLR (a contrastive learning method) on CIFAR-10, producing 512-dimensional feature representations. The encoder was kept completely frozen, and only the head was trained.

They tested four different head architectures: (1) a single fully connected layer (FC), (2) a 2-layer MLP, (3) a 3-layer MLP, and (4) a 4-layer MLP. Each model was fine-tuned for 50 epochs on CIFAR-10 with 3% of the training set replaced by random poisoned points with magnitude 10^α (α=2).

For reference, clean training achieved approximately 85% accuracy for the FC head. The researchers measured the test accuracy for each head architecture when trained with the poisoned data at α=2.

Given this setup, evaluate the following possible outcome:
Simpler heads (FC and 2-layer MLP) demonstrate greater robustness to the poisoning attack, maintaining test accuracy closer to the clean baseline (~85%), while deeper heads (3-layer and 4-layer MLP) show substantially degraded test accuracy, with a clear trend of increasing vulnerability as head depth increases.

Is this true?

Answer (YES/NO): NO